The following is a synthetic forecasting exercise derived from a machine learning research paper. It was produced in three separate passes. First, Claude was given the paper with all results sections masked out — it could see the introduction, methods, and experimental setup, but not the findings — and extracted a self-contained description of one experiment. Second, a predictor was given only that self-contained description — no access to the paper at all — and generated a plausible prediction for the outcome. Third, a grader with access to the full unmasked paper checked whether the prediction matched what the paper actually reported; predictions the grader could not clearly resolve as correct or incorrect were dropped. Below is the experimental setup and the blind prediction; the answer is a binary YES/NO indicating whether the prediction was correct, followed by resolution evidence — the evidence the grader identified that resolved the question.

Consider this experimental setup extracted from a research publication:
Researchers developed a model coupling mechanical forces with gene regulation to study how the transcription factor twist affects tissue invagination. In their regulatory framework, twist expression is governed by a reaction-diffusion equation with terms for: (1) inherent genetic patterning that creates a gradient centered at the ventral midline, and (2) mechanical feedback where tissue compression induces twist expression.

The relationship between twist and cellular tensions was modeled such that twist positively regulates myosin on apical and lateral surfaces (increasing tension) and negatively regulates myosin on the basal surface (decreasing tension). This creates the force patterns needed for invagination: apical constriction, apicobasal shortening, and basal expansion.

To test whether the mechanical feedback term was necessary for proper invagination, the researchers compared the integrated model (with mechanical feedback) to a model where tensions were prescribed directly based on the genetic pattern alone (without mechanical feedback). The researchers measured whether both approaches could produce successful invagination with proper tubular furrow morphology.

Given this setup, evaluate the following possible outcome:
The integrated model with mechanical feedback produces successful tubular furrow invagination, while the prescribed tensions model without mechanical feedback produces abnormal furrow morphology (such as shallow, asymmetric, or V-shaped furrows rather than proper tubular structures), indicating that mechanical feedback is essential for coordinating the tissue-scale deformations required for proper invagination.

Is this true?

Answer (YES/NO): NO